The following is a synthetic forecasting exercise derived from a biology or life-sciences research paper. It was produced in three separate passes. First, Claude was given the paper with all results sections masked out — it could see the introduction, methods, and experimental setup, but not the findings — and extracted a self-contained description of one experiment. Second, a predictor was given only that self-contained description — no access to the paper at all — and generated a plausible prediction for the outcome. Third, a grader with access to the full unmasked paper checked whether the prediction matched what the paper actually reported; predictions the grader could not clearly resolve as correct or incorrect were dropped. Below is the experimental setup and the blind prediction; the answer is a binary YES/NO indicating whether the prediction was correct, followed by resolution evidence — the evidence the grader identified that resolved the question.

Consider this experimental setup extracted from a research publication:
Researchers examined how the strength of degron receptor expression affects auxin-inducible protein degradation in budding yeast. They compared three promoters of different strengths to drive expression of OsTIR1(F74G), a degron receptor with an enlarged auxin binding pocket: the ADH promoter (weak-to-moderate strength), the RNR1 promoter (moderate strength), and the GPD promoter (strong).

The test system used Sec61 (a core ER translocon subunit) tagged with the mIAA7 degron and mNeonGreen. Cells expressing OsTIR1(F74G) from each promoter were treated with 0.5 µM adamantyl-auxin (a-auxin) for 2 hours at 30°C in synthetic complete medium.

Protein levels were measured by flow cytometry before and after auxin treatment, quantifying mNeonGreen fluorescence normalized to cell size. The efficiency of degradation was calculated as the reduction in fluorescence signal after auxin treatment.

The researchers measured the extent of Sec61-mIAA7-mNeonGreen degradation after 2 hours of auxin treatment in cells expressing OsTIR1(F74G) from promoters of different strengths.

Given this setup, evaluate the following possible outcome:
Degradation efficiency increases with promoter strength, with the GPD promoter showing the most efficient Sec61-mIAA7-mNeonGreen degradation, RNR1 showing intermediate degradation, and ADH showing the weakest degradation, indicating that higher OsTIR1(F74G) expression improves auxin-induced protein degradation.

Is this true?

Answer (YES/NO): NO